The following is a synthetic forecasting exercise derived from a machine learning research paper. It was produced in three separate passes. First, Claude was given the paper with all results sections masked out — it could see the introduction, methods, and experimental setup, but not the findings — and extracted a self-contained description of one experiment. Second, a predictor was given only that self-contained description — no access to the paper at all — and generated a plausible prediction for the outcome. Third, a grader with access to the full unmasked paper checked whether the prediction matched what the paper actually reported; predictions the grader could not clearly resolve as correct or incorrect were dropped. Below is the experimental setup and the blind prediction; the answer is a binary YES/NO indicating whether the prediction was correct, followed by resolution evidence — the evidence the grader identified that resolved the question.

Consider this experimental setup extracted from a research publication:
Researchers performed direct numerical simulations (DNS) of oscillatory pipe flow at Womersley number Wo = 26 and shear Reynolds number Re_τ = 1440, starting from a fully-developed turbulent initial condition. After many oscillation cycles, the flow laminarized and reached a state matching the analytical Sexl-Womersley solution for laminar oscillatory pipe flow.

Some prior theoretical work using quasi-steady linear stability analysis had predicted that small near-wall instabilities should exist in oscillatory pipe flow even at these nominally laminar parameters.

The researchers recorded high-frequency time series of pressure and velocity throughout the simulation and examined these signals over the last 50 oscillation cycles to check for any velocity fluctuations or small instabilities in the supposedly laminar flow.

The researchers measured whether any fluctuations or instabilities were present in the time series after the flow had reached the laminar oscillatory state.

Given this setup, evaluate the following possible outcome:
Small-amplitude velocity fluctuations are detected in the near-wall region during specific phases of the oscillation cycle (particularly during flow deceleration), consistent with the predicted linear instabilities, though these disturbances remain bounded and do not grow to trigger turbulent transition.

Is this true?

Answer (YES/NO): NO